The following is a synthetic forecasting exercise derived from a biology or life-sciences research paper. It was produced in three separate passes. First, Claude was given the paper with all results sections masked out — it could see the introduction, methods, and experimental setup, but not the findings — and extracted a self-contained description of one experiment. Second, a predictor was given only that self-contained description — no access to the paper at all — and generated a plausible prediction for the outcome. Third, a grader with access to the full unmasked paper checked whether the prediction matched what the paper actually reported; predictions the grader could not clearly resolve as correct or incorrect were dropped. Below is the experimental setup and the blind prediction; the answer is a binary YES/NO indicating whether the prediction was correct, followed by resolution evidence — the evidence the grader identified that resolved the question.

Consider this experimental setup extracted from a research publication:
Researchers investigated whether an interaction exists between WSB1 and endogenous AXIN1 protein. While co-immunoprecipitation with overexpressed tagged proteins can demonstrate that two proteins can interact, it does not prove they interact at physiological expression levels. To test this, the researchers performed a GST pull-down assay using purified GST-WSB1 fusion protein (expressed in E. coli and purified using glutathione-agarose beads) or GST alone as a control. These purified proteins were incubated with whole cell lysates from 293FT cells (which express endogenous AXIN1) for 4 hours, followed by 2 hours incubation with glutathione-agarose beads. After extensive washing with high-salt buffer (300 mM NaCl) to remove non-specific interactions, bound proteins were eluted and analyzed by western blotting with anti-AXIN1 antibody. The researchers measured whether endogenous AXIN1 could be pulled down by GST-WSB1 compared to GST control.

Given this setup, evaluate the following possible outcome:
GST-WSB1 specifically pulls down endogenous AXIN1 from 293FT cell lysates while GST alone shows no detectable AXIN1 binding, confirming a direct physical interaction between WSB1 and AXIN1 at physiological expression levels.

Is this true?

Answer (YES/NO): NO